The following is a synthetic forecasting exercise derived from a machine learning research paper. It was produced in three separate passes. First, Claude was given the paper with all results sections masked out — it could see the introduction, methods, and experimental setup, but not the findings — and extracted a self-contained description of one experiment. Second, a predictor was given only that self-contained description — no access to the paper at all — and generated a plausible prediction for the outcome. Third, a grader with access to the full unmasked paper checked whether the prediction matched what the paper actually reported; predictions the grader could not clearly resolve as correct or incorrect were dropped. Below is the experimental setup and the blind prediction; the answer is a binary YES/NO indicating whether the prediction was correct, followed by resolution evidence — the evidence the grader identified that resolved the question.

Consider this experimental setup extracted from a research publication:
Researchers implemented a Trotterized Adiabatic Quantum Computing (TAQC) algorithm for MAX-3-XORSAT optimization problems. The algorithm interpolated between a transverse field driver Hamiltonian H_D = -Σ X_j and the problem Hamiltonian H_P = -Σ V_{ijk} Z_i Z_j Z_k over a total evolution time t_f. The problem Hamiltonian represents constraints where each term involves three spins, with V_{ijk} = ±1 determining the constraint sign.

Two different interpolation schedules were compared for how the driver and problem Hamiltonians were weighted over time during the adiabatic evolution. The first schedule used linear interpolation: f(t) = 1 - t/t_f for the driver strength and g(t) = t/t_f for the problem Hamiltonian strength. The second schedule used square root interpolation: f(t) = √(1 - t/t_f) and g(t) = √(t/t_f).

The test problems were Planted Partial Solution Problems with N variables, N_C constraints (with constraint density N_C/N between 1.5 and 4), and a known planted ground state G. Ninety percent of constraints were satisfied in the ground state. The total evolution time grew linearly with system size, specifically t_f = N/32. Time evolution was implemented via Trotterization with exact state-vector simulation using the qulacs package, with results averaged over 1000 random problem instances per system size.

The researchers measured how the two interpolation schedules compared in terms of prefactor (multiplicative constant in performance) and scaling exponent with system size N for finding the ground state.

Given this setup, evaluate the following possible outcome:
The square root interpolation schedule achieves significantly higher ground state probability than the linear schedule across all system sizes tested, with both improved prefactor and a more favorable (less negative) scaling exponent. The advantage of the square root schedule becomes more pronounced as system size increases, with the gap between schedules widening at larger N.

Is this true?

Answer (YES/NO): NO